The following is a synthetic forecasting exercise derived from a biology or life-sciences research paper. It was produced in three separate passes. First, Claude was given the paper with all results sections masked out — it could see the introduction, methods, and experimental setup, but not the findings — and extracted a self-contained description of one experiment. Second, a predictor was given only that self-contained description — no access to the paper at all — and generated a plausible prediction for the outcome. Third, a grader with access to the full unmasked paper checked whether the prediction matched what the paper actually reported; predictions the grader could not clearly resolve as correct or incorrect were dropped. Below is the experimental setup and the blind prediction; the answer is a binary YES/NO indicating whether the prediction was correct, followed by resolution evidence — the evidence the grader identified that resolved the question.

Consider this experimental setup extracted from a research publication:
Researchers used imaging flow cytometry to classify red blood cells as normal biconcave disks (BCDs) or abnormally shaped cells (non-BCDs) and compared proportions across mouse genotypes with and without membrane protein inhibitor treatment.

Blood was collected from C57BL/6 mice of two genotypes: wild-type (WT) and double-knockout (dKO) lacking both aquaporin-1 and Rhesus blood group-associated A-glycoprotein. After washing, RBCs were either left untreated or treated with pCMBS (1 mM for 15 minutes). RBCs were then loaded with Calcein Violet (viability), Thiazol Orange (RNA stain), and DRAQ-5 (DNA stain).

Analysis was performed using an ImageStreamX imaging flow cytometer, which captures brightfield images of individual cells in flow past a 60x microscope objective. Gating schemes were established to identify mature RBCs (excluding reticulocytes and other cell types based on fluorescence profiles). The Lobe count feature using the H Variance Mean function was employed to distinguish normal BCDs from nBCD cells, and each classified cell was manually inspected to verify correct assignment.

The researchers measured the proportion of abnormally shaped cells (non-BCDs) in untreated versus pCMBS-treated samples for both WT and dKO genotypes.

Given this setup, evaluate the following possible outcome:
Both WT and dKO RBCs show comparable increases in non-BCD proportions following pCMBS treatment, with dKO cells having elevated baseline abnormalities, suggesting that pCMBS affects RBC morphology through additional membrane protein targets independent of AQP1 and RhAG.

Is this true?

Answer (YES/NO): NO